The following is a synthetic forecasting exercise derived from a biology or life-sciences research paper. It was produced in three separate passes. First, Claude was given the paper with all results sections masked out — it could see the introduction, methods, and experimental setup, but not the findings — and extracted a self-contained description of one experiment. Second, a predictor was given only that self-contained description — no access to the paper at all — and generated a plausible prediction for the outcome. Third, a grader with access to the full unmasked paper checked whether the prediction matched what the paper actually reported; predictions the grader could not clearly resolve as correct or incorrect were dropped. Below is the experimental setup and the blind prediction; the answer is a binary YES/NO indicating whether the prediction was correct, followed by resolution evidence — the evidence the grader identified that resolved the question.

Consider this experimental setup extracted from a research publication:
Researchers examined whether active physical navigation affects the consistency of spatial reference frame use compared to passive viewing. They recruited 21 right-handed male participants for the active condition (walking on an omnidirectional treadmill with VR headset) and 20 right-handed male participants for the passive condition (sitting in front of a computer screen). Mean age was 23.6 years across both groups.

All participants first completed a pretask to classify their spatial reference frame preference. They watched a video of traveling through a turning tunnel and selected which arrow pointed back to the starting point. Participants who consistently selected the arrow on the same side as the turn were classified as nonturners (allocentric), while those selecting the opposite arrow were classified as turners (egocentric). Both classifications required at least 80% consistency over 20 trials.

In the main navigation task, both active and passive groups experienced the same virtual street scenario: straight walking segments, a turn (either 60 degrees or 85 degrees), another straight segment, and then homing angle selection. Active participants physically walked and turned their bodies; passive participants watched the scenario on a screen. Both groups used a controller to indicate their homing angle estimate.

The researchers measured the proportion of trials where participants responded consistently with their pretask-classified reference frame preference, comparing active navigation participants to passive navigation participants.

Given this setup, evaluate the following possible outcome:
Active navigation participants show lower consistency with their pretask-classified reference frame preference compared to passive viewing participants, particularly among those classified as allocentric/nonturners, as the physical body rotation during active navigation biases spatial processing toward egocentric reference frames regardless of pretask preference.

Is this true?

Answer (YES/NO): YES